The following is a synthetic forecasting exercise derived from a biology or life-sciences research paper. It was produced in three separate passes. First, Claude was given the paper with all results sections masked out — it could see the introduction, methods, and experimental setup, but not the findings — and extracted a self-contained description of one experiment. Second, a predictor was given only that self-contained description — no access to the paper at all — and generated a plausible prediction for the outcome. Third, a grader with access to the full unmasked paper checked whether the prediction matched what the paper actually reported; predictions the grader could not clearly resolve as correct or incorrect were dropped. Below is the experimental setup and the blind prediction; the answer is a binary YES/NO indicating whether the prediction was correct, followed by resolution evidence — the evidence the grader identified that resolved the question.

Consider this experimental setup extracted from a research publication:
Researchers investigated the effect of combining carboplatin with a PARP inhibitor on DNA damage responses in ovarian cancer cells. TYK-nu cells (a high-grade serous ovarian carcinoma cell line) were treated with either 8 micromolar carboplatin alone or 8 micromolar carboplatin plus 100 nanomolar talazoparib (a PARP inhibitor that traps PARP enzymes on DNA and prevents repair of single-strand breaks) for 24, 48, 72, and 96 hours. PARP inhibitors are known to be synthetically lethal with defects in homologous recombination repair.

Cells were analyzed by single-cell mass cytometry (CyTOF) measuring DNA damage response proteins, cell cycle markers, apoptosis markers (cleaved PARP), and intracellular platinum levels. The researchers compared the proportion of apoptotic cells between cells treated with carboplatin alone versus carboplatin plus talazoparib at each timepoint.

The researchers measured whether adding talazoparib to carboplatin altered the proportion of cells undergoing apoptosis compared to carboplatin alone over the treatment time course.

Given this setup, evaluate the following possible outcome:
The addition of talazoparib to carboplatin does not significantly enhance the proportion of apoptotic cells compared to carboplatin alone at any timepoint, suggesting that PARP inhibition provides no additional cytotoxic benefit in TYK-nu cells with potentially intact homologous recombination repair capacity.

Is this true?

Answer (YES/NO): NO